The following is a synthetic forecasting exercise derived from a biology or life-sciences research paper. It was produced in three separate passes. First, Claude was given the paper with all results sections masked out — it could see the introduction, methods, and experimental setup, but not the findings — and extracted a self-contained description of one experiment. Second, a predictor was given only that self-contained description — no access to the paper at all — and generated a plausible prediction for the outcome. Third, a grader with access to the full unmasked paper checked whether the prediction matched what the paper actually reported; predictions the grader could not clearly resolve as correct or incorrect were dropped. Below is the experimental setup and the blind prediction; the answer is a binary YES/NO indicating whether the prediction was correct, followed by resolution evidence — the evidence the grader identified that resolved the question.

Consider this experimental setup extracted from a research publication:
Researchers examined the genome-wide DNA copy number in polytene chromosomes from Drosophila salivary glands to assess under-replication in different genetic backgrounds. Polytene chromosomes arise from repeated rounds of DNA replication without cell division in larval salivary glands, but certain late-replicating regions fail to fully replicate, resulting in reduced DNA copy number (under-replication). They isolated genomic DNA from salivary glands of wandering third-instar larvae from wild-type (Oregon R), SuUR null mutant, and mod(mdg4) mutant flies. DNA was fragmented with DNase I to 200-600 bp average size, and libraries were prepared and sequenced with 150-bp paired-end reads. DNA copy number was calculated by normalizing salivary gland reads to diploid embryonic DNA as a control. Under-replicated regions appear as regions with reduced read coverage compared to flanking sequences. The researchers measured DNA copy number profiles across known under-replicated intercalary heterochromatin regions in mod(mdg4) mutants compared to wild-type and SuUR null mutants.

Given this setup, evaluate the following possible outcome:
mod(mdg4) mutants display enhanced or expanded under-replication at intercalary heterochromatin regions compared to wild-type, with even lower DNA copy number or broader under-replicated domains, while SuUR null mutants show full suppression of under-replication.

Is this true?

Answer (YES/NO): NO